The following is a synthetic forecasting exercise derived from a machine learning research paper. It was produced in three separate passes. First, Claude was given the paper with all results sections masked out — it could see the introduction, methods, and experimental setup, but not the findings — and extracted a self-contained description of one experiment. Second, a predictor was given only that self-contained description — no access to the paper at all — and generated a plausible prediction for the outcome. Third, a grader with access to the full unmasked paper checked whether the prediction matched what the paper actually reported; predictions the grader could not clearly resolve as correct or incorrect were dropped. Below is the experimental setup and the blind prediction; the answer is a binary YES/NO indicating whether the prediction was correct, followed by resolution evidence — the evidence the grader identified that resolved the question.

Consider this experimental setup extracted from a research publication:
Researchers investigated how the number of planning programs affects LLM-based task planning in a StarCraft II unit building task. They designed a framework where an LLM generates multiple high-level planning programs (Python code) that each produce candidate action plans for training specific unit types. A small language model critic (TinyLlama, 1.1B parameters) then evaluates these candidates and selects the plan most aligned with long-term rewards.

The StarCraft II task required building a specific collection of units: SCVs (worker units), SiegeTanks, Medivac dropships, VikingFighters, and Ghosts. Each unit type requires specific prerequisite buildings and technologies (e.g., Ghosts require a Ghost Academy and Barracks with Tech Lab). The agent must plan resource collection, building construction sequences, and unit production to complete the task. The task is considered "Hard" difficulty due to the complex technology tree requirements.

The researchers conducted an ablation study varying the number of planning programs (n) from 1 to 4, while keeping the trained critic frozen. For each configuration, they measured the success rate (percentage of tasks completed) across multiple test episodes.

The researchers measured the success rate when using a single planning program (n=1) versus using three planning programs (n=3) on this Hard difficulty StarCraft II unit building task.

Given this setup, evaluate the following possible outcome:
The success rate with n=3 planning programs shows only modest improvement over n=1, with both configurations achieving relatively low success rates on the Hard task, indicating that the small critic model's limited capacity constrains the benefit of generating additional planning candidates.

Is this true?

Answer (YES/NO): NO